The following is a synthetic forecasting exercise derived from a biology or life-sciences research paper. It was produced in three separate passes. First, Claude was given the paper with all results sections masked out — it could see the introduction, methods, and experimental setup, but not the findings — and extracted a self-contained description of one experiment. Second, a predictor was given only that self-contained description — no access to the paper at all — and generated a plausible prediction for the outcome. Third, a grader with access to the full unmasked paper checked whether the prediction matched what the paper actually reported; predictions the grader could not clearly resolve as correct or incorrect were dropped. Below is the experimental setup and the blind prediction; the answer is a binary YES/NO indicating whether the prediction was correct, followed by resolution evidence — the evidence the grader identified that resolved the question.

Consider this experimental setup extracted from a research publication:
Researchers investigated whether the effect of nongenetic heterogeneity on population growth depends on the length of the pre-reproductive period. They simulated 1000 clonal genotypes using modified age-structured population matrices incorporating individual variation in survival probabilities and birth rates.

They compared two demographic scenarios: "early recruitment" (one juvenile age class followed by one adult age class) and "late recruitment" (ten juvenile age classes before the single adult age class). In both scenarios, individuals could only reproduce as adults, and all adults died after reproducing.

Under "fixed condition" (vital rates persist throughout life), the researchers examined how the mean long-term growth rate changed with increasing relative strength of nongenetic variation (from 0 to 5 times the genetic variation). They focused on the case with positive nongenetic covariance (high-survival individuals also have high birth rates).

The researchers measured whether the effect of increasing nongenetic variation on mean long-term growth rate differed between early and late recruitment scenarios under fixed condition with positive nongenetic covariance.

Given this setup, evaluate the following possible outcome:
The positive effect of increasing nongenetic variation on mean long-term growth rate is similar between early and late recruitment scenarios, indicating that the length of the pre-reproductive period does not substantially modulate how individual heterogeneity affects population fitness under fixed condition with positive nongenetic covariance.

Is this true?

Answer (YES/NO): NO